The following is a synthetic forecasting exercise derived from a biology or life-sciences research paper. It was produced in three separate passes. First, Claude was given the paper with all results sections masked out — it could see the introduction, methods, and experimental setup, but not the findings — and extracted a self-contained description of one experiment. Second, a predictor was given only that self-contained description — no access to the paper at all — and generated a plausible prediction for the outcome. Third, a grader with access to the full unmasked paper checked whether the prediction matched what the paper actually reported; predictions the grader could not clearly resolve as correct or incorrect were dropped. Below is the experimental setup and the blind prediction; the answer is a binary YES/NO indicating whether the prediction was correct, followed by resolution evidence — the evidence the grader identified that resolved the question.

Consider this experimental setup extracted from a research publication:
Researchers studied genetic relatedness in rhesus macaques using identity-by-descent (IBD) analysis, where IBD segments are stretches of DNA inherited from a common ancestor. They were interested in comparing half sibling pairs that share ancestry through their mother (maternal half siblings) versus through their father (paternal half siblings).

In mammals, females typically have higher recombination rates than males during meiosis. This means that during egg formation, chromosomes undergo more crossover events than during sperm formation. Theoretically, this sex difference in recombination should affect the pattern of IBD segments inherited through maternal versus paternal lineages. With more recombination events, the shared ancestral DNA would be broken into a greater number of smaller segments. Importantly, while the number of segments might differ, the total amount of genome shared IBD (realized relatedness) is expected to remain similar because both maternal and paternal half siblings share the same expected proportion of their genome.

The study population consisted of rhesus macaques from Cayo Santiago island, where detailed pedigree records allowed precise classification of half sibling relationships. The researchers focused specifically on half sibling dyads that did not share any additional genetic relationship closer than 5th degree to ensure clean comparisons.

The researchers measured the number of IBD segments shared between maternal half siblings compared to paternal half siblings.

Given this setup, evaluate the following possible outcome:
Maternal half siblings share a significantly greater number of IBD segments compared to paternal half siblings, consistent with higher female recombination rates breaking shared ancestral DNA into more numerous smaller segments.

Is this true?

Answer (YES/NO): YES